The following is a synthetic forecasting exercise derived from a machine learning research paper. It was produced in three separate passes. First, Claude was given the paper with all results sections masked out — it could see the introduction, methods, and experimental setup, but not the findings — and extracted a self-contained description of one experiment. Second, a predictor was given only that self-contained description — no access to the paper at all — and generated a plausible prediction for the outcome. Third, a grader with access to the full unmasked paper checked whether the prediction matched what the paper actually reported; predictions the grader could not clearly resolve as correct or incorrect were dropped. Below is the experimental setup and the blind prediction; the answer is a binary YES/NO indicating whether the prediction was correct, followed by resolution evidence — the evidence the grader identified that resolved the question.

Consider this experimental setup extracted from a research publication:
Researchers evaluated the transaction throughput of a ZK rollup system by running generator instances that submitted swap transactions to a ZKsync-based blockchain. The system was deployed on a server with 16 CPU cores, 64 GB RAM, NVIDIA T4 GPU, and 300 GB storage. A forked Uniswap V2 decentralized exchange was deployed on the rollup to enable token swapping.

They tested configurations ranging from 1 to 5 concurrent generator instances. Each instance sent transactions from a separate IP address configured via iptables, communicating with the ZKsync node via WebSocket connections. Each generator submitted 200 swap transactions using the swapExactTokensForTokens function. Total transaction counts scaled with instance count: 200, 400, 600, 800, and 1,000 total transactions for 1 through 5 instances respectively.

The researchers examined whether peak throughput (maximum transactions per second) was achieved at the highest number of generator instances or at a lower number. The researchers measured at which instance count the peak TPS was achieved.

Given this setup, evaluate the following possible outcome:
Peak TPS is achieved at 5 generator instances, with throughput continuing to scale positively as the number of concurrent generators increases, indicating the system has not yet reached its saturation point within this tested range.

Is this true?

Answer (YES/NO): NO